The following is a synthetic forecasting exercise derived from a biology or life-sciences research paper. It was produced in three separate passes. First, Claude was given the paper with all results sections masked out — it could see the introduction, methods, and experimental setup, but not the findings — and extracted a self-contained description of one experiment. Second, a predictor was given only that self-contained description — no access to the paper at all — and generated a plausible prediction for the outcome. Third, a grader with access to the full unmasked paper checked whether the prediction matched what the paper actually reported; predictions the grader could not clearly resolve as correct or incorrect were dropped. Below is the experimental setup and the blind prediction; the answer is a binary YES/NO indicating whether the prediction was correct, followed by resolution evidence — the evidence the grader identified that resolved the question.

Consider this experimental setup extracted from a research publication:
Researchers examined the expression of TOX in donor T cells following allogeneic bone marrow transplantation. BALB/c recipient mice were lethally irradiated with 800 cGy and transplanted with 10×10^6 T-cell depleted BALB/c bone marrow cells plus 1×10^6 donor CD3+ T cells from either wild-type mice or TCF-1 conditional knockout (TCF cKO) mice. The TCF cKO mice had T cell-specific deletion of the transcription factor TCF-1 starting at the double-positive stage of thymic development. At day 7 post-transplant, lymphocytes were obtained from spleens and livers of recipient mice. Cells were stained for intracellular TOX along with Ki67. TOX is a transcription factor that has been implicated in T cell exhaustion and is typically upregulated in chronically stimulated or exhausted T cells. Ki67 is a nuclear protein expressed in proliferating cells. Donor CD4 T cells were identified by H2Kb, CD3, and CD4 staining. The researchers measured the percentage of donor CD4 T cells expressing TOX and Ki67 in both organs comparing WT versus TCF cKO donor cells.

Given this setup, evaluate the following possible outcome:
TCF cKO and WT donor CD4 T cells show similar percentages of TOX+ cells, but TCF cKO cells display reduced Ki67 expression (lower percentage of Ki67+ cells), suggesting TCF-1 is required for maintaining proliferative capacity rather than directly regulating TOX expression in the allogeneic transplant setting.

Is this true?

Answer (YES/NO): NO